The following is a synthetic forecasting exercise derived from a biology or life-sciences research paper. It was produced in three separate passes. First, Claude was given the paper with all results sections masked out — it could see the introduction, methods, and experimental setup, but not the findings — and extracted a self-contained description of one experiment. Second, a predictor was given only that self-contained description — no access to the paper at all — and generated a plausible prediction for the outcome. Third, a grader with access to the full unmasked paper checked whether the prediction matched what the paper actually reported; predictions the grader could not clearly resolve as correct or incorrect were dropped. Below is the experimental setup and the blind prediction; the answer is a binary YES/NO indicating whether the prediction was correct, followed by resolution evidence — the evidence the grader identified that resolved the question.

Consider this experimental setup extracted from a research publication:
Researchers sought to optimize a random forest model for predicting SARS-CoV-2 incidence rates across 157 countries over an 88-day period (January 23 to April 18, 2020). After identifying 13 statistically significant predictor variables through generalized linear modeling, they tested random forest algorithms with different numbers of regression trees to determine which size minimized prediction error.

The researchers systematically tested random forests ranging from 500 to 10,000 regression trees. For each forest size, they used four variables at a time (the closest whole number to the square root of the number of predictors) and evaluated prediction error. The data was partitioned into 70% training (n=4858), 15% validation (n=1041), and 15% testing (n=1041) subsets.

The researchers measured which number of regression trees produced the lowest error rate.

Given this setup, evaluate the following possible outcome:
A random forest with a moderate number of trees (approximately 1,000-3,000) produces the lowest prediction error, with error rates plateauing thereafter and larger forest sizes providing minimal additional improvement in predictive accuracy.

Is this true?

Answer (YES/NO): NO